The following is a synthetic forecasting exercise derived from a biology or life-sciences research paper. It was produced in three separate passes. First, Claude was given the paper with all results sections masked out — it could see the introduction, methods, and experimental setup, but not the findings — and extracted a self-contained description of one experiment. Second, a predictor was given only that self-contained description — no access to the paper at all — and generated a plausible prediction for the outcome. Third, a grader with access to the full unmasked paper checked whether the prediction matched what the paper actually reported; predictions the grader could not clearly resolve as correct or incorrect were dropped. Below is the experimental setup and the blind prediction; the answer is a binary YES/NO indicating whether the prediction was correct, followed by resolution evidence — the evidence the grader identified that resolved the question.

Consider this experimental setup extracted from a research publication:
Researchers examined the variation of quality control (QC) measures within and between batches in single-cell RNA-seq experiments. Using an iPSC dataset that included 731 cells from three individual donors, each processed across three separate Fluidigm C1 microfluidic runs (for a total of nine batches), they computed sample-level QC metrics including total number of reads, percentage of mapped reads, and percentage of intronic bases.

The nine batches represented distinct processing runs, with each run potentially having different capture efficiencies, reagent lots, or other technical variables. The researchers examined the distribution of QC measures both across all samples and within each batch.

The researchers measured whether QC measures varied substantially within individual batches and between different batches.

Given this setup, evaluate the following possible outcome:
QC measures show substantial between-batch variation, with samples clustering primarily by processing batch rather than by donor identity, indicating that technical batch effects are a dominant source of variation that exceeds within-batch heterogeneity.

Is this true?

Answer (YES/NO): NO